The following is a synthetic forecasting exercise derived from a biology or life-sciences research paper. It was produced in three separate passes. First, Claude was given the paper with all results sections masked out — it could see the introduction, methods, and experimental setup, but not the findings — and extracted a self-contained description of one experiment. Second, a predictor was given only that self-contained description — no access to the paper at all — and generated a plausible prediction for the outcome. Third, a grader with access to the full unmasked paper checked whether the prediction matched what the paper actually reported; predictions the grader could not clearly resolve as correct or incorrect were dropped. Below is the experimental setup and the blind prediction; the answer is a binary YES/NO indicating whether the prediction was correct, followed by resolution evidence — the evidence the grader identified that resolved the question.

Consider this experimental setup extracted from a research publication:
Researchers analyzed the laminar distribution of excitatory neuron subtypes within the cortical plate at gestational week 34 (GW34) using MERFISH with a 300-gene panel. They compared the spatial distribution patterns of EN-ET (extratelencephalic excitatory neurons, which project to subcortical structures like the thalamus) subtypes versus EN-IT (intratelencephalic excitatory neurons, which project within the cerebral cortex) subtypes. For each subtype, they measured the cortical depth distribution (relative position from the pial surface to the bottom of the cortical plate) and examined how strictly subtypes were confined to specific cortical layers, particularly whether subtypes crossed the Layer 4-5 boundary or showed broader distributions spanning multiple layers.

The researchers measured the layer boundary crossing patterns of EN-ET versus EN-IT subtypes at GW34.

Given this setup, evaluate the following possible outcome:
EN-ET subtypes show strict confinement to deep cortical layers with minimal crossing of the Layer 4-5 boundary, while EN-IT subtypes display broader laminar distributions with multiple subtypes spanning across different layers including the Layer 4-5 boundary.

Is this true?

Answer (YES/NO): YES